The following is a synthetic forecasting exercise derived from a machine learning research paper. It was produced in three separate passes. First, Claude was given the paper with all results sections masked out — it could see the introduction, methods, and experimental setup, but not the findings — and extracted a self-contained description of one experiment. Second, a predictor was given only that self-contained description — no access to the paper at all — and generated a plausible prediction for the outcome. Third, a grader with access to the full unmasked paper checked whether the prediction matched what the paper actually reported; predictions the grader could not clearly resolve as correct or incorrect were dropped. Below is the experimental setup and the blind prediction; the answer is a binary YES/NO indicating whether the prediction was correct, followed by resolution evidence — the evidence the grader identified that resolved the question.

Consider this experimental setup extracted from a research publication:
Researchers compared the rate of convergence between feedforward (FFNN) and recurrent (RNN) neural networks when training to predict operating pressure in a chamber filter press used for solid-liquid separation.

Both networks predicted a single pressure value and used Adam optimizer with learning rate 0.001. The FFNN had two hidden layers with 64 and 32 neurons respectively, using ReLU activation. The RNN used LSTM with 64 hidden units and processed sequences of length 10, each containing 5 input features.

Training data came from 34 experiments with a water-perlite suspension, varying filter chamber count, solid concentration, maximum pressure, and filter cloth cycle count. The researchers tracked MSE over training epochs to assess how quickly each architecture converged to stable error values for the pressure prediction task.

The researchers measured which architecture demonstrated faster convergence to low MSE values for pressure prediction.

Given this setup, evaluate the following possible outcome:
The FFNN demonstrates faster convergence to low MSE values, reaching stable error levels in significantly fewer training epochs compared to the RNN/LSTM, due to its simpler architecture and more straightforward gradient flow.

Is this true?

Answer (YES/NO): NO